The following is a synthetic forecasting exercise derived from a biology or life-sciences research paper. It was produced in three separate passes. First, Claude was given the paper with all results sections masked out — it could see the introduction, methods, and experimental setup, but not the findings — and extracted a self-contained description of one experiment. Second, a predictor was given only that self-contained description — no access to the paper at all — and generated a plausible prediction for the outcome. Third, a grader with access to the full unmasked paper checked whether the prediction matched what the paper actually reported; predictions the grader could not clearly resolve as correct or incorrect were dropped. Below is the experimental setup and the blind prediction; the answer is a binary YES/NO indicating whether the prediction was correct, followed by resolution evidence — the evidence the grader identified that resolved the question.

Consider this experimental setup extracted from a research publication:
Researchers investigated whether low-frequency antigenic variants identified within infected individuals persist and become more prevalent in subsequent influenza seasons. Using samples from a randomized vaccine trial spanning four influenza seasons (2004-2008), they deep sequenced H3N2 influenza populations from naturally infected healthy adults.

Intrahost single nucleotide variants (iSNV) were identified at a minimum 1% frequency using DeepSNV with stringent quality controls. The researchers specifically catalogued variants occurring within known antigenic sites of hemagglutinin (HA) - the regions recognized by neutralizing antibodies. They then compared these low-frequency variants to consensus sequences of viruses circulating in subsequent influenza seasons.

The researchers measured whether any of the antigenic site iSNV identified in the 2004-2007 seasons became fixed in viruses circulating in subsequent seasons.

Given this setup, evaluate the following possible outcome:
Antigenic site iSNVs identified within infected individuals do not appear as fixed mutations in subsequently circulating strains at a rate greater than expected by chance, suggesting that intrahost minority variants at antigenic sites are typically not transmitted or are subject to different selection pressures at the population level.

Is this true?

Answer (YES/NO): YES